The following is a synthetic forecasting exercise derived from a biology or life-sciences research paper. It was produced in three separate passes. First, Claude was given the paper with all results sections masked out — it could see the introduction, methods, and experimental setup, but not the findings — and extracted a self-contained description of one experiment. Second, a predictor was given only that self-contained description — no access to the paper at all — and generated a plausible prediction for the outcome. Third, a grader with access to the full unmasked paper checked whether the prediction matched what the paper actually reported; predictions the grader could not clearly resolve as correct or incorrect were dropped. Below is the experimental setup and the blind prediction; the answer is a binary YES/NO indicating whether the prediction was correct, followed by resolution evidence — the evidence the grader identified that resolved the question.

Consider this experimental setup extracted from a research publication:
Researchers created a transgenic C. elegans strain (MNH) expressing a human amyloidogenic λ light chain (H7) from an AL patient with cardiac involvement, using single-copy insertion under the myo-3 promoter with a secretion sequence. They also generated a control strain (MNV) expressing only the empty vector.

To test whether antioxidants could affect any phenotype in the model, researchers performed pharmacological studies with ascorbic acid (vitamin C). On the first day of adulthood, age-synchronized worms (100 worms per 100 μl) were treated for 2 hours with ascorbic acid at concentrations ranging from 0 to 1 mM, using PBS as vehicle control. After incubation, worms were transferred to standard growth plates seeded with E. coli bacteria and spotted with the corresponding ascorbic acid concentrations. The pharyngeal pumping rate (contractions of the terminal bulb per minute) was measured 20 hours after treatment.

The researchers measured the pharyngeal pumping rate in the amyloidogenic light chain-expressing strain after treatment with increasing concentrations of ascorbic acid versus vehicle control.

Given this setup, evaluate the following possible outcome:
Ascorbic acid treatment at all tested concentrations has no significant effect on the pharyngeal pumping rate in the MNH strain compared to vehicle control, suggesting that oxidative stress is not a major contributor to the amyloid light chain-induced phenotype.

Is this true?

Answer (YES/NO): NO